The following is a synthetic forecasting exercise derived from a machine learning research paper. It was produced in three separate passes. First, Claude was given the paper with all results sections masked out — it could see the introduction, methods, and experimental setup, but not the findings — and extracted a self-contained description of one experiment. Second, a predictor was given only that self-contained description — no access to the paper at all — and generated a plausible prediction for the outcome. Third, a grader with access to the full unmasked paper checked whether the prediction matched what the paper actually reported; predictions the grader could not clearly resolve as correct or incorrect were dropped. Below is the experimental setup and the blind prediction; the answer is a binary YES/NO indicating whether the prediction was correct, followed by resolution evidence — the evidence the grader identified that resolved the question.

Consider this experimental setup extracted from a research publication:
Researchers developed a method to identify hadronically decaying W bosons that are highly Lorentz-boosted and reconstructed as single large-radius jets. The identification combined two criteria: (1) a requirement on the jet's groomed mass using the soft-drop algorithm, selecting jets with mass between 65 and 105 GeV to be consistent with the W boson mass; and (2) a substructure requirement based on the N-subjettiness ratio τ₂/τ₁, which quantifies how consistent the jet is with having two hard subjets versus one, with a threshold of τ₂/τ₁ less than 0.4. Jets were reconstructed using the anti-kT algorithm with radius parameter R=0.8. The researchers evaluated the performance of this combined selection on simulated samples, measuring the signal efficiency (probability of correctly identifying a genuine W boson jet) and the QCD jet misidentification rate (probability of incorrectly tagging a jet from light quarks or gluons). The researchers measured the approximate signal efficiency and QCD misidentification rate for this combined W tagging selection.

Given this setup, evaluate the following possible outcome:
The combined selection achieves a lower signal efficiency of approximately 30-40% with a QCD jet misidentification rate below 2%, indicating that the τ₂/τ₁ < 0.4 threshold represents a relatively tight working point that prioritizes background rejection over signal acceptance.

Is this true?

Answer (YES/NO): NO